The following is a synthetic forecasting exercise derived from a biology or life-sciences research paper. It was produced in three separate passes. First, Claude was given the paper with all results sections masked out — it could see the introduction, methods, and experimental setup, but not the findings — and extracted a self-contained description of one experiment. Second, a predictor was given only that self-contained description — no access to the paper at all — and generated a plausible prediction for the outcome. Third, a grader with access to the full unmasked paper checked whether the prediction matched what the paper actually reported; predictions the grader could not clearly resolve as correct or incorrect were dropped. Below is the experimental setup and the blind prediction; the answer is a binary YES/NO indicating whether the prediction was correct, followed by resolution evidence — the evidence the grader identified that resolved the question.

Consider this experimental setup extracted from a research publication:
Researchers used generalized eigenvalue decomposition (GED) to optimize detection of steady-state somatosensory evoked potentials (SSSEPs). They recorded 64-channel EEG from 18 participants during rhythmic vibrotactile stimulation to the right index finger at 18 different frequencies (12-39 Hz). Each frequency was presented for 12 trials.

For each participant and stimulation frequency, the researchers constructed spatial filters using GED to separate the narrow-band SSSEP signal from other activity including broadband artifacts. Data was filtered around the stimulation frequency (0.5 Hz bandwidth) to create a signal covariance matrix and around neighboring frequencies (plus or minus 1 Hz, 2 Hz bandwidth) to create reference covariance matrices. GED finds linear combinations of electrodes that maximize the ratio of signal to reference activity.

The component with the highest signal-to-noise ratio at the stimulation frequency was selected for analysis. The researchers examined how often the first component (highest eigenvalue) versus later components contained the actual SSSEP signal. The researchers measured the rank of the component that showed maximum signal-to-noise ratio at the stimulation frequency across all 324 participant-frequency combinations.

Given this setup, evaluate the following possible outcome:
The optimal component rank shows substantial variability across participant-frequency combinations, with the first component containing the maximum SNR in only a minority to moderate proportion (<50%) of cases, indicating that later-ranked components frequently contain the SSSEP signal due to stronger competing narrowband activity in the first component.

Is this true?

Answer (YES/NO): NO